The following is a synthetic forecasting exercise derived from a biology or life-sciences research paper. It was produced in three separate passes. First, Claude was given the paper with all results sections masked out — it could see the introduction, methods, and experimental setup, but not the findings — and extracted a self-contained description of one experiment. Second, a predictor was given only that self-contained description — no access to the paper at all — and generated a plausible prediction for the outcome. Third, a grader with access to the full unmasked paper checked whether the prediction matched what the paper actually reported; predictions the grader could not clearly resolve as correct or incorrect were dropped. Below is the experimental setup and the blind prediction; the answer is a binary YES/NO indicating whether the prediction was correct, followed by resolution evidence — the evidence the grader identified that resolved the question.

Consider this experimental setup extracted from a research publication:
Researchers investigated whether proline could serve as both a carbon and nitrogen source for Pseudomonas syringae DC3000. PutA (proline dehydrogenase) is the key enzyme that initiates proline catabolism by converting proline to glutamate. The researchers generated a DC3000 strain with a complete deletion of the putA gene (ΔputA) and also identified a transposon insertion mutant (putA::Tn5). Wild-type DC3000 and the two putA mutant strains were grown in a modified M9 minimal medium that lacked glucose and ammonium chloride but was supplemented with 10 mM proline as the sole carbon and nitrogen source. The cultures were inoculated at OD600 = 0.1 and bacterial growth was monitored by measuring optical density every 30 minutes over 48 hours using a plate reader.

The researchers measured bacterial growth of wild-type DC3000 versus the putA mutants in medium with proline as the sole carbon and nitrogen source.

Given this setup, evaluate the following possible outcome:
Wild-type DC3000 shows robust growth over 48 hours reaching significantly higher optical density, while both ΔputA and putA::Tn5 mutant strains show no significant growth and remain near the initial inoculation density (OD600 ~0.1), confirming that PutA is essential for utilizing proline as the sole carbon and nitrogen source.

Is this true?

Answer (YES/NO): YES